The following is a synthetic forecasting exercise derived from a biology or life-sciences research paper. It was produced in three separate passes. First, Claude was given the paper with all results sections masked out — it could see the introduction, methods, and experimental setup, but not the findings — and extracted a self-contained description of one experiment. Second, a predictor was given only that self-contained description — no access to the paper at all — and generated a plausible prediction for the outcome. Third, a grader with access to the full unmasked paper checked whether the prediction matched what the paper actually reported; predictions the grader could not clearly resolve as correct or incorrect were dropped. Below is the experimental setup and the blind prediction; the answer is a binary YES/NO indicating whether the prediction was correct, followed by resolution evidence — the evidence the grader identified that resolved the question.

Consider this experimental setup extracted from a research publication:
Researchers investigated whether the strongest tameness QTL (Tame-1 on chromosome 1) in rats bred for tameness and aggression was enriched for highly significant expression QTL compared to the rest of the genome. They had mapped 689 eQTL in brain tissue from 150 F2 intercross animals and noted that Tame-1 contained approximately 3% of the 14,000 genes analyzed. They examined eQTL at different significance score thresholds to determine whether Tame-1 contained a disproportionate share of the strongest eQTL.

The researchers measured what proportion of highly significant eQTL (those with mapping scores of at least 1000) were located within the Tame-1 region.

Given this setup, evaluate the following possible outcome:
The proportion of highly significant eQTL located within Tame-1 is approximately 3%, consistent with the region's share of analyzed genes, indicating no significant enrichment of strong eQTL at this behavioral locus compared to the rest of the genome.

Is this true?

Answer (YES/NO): NO